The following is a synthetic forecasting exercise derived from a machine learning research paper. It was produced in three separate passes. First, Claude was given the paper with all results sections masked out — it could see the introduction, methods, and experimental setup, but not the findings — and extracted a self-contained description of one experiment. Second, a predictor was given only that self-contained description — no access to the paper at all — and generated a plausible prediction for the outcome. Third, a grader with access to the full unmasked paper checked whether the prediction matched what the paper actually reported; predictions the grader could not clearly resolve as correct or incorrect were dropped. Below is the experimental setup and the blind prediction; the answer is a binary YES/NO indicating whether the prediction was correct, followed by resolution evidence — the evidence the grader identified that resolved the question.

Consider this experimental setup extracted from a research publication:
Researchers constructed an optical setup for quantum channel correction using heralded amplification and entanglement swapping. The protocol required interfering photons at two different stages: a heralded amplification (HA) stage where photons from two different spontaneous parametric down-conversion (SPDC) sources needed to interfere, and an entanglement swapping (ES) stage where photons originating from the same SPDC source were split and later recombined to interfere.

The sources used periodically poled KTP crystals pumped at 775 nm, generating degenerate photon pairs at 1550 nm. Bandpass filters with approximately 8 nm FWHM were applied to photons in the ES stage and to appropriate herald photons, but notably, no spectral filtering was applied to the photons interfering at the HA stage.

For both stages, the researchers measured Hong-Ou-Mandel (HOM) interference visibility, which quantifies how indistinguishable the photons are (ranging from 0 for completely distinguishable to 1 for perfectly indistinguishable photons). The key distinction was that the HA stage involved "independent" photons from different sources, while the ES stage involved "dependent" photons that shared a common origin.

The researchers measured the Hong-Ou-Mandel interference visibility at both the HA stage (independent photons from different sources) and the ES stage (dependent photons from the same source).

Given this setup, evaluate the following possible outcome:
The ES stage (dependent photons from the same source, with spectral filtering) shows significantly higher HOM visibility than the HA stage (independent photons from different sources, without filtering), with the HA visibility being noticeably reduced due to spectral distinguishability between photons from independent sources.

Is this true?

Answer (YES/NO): NO